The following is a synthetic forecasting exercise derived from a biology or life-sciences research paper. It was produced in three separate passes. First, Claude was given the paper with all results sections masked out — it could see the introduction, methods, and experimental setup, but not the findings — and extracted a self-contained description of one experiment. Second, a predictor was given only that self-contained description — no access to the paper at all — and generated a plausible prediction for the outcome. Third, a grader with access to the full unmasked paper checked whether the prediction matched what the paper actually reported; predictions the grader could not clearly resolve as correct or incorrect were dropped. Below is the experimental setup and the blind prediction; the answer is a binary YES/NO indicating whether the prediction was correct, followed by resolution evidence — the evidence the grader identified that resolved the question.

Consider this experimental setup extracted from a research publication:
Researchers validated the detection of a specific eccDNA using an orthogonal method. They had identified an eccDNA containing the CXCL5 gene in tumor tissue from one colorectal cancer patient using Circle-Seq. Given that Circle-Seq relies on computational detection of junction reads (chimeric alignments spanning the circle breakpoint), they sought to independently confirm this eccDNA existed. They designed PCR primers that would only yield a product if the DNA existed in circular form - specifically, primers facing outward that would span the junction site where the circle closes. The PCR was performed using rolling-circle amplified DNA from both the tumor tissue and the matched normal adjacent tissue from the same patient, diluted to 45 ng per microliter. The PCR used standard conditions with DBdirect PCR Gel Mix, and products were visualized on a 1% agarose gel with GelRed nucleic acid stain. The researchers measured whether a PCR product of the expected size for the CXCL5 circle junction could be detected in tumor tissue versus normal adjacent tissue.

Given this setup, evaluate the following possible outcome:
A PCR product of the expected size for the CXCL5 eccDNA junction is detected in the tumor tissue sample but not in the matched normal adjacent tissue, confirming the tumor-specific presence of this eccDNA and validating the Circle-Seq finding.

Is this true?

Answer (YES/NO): YES